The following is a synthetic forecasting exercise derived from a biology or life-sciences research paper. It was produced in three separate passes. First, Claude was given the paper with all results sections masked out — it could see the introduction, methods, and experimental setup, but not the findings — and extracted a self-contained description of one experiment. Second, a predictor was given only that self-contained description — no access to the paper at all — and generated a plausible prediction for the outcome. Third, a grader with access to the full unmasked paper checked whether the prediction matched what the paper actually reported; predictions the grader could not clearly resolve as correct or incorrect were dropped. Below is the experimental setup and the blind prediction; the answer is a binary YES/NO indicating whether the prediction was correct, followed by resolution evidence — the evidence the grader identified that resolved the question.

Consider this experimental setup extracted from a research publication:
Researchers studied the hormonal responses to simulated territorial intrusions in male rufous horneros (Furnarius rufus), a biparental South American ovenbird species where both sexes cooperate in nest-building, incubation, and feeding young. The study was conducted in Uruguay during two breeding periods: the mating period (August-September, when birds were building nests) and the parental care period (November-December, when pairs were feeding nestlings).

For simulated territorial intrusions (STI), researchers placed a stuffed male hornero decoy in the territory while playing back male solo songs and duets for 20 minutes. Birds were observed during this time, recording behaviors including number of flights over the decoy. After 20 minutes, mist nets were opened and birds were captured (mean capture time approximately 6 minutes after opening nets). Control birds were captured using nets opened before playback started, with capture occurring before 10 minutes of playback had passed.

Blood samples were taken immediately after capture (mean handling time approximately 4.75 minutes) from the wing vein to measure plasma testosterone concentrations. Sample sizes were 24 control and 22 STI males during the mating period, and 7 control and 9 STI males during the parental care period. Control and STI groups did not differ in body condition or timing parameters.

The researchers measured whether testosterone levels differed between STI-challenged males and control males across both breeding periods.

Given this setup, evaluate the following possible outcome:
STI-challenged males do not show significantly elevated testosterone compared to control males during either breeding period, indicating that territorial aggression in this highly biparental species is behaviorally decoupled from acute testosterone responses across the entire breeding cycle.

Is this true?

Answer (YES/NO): NO